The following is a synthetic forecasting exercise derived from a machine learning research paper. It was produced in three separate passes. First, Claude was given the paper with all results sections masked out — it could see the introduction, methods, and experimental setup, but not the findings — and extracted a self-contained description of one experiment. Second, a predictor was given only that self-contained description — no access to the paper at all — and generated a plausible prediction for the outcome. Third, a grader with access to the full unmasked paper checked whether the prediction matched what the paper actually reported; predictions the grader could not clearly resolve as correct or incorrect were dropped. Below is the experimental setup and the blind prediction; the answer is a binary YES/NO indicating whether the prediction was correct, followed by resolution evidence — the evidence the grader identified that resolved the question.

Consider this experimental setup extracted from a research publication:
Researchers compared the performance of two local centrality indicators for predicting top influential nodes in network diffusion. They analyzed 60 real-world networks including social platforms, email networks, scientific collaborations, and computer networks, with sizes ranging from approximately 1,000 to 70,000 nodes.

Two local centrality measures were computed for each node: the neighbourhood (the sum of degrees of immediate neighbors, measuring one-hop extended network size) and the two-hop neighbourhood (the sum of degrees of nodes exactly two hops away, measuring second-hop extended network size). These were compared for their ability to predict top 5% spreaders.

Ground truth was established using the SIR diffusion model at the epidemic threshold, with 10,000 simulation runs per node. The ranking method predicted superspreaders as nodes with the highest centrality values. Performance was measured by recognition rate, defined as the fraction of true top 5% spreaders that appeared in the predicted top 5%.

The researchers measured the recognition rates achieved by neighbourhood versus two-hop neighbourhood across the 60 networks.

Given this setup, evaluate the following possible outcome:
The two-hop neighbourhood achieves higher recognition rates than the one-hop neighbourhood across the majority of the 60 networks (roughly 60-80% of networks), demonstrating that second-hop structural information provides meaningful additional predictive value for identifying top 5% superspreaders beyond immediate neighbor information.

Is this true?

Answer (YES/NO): NO